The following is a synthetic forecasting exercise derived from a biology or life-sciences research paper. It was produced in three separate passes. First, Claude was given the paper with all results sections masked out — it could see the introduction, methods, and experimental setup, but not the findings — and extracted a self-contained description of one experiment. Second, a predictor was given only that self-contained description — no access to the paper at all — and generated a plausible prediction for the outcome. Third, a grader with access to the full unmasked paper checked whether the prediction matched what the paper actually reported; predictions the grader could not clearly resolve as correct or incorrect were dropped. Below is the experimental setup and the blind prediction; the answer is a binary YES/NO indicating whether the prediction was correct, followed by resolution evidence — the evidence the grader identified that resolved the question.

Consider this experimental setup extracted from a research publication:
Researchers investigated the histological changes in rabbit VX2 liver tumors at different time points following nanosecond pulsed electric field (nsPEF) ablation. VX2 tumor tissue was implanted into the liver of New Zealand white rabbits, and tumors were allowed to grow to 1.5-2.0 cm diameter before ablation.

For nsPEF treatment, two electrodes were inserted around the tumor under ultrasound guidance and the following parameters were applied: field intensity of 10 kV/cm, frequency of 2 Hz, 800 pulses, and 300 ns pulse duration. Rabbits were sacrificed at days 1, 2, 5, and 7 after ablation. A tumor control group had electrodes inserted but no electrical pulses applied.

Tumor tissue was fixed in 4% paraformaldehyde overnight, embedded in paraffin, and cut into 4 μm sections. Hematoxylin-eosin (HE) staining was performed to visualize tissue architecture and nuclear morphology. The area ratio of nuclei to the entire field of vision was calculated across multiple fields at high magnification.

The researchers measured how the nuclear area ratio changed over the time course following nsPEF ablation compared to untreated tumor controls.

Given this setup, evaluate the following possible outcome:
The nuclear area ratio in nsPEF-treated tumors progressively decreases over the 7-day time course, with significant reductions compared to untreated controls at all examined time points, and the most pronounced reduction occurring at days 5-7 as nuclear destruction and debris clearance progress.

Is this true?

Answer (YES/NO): YES